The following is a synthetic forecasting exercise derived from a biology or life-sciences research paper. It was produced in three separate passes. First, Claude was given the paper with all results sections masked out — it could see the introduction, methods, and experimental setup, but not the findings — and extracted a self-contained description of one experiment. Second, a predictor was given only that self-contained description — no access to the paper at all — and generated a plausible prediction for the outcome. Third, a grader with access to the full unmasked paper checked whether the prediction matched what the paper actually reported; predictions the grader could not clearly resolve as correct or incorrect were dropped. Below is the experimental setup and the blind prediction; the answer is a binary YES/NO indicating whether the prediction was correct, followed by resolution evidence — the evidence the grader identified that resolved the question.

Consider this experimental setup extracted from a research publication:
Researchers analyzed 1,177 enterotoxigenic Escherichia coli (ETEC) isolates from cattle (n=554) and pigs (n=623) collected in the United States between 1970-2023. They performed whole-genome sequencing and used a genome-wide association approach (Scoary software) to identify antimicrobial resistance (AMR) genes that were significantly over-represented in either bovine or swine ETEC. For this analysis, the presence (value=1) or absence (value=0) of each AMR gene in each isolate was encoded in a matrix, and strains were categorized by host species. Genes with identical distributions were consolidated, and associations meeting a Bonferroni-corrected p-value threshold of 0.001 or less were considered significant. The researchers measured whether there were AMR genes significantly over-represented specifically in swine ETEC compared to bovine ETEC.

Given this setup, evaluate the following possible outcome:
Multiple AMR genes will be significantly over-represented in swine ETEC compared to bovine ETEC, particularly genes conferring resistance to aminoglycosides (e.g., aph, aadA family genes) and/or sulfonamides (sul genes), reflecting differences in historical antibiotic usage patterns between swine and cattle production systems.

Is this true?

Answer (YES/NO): YES